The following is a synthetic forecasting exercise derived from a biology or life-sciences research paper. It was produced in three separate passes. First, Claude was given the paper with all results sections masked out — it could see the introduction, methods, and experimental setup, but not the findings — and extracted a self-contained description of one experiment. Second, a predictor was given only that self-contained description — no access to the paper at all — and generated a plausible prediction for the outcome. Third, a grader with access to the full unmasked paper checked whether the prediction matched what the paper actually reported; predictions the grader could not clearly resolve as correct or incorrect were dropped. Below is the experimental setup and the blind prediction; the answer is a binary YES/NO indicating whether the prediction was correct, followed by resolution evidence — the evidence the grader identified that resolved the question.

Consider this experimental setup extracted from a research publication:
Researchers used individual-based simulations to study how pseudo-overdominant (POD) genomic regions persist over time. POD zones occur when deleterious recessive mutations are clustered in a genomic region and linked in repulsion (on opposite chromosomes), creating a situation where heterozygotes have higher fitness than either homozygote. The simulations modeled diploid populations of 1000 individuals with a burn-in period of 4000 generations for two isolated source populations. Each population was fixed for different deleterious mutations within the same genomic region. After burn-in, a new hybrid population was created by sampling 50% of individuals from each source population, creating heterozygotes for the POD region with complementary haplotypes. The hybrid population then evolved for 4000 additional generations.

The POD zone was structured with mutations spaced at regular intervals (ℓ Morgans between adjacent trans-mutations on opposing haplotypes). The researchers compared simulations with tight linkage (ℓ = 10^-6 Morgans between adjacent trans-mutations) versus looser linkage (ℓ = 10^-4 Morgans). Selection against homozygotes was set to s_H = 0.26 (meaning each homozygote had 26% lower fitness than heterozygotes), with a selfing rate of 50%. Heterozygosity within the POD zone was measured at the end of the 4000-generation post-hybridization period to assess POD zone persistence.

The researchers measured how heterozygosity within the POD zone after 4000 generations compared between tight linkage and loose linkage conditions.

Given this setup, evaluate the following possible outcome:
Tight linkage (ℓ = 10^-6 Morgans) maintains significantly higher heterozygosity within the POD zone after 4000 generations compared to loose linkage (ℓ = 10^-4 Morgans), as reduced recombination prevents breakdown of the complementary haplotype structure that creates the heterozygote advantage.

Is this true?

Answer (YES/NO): YES